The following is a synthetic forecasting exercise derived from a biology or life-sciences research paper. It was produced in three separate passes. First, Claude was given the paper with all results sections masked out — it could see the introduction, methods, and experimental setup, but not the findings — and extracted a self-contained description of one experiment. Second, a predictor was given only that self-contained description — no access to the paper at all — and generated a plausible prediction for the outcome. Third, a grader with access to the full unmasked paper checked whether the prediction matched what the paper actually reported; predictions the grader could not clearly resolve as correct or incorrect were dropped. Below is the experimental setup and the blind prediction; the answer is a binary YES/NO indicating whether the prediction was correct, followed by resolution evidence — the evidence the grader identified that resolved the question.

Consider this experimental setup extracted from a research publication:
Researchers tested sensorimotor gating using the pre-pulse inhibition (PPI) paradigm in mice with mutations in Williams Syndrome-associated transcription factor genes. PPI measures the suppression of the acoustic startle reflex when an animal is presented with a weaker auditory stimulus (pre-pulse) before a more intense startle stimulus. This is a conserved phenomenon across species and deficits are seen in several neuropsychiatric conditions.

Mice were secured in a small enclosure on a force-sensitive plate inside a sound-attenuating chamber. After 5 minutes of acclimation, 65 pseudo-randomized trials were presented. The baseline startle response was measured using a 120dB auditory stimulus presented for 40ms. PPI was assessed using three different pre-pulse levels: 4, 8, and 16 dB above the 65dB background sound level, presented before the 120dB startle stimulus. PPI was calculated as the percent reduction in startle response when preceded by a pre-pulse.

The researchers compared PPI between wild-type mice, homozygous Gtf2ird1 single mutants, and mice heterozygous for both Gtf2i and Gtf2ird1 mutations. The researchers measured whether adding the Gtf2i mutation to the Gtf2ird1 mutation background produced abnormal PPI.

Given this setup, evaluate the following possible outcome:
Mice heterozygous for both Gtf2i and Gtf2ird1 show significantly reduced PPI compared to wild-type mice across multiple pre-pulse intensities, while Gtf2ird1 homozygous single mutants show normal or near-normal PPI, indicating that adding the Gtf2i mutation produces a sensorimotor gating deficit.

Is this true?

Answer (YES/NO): NO